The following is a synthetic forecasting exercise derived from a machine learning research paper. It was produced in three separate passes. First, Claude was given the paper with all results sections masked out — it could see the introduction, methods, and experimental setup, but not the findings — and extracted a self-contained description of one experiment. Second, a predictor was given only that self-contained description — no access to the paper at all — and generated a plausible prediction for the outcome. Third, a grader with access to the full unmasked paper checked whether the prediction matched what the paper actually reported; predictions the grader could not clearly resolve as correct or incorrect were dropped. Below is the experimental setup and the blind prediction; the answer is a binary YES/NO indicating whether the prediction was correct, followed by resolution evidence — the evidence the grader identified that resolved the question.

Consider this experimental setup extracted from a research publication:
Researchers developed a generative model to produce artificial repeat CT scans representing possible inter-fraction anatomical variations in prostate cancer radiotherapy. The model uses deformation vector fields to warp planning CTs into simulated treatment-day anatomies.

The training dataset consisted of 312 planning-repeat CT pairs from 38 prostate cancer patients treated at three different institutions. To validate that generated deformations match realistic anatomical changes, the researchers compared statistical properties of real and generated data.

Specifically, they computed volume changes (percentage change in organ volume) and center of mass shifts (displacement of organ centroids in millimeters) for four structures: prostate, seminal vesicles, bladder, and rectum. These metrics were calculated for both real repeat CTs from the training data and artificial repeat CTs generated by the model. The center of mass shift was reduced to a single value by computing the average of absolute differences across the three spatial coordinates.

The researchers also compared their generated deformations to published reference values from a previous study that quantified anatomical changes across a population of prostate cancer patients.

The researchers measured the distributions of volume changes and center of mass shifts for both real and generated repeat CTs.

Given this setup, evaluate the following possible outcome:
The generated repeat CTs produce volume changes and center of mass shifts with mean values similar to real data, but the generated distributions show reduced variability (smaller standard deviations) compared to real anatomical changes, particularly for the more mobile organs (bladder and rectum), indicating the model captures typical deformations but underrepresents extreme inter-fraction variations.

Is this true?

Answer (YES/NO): NO